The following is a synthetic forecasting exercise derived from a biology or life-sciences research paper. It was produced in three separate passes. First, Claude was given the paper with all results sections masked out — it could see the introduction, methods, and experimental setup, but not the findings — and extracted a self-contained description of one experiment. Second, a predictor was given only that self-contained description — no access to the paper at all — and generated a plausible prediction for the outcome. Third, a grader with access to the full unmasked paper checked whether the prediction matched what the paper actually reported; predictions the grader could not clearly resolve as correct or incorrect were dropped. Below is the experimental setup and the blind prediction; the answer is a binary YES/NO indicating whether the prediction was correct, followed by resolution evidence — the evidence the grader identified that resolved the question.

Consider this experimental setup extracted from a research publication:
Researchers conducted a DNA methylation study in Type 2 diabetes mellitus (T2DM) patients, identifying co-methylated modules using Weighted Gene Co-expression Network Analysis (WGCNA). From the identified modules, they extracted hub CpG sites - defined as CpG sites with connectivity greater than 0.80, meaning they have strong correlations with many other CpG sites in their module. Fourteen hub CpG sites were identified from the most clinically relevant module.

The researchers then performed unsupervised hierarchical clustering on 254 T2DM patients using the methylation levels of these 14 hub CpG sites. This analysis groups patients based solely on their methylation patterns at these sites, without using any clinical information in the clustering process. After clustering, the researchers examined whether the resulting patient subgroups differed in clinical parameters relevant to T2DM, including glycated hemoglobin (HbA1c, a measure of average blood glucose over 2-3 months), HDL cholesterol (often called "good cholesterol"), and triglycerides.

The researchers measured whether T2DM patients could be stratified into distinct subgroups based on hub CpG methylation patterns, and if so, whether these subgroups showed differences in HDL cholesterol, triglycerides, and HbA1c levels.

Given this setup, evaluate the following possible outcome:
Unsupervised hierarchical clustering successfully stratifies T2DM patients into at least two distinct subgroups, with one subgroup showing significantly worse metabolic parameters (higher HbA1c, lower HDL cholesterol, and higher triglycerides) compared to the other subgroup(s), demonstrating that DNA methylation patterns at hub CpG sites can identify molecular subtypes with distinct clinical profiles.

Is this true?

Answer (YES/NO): NO